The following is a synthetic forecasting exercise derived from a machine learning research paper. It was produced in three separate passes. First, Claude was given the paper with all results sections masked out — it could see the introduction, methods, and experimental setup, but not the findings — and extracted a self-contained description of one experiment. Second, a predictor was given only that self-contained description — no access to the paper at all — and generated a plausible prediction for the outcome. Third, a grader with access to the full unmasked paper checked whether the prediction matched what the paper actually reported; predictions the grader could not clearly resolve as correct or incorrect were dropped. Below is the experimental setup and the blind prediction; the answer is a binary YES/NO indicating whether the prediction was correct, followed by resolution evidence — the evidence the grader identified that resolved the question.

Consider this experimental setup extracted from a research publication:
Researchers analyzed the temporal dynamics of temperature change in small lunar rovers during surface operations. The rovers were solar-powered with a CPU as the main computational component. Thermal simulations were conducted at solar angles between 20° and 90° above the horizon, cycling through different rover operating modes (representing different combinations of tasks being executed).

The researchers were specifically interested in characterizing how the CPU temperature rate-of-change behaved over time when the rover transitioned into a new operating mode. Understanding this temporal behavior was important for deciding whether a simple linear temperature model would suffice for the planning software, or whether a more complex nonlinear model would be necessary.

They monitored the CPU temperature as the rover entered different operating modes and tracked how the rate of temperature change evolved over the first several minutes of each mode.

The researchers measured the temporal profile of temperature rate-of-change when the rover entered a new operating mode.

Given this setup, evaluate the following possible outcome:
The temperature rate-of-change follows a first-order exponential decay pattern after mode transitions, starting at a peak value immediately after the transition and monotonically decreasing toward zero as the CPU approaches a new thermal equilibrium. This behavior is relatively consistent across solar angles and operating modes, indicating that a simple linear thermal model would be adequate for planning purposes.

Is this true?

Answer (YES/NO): NO